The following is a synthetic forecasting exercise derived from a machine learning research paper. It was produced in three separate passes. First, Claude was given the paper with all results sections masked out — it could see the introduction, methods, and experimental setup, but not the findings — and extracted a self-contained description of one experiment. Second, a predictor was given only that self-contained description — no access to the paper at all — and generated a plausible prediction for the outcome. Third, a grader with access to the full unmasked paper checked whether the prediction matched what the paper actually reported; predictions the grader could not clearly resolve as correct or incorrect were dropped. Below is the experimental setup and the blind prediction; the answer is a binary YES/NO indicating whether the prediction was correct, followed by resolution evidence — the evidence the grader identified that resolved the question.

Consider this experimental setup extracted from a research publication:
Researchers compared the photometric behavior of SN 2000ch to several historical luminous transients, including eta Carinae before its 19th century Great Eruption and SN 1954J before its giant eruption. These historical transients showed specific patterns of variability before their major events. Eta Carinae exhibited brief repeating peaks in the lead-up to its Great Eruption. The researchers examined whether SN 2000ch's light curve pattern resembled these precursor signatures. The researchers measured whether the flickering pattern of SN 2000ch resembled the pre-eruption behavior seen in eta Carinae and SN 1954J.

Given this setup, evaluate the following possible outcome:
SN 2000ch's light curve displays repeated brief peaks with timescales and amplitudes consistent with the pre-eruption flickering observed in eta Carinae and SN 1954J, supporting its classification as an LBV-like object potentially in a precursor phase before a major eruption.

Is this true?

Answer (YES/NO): YES